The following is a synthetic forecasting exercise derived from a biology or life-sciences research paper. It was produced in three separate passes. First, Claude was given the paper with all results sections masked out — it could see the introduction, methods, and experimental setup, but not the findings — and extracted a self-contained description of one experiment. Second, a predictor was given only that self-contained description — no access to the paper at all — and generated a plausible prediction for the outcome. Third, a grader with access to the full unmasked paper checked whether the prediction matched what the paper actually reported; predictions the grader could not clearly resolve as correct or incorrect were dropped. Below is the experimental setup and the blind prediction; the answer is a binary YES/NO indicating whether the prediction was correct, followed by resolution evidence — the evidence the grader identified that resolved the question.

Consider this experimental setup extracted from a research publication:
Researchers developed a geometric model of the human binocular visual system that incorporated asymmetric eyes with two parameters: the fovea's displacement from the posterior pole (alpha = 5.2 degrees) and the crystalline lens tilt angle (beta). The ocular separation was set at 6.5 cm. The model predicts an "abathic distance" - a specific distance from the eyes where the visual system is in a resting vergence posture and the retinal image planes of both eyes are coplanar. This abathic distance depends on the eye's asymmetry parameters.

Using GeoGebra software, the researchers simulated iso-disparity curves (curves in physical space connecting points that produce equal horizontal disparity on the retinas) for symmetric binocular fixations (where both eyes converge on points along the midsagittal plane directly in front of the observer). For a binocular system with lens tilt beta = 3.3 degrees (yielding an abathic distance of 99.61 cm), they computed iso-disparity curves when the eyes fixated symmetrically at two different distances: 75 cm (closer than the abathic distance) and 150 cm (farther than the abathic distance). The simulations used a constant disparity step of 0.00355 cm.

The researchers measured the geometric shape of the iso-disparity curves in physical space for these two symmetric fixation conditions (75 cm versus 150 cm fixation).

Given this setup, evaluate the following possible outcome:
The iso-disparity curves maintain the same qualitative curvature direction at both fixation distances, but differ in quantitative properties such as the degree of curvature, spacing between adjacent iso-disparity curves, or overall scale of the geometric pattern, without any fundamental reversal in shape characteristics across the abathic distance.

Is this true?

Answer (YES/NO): NO